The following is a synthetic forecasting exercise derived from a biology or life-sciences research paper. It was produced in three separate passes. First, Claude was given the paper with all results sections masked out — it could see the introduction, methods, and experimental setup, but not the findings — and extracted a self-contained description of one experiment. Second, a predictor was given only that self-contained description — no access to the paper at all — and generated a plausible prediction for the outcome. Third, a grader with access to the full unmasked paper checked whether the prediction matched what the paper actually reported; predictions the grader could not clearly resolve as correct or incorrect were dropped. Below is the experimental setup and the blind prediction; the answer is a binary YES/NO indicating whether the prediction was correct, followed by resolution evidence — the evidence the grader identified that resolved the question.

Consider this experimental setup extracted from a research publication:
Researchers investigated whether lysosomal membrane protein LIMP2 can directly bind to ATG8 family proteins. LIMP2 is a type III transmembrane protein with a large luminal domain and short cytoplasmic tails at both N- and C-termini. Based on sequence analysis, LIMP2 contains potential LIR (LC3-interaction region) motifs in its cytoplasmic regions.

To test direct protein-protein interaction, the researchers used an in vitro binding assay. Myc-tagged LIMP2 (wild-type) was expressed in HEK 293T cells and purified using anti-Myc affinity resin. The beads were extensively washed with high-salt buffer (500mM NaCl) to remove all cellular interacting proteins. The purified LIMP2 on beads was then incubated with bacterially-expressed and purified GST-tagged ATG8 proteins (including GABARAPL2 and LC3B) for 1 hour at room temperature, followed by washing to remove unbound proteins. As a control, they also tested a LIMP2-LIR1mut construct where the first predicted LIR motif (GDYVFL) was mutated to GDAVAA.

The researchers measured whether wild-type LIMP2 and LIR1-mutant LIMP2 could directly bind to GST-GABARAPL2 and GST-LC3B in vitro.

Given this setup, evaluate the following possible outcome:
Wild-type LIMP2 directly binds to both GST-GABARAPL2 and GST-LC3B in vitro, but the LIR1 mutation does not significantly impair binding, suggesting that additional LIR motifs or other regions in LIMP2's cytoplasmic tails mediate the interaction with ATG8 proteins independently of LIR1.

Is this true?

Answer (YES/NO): NO